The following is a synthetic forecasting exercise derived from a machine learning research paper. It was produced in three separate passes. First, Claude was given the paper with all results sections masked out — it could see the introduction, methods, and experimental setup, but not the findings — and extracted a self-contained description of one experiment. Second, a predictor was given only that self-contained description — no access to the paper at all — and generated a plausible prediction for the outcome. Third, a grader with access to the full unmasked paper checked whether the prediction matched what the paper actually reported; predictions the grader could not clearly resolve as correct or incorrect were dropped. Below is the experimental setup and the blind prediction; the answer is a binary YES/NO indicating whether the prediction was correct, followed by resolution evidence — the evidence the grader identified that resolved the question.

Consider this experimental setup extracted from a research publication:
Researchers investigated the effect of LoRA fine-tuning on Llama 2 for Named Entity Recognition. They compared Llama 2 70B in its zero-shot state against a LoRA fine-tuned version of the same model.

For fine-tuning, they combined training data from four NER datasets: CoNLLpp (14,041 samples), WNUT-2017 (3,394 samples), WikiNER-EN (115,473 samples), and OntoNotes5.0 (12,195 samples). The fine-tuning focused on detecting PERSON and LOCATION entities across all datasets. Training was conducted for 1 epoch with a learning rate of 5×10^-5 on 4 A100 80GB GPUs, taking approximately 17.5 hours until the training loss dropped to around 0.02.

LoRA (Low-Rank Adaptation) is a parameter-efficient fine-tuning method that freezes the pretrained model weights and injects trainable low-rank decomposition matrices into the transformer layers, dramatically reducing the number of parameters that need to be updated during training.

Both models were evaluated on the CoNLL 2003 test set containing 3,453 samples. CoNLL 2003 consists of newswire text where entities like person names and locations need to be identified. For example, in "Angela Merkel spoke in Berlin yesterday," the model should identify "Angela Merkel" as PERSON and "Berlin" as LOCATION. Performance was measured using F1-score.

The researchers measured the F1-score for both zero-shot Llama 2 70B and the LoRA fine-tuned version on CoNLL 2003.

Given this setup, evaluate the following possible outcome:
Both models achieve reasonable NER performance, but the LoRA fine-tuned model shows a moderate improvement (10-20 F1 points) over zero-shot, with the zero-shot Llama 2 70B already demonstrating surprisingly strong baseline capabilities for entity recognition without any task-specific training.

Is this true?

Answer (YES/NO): NO